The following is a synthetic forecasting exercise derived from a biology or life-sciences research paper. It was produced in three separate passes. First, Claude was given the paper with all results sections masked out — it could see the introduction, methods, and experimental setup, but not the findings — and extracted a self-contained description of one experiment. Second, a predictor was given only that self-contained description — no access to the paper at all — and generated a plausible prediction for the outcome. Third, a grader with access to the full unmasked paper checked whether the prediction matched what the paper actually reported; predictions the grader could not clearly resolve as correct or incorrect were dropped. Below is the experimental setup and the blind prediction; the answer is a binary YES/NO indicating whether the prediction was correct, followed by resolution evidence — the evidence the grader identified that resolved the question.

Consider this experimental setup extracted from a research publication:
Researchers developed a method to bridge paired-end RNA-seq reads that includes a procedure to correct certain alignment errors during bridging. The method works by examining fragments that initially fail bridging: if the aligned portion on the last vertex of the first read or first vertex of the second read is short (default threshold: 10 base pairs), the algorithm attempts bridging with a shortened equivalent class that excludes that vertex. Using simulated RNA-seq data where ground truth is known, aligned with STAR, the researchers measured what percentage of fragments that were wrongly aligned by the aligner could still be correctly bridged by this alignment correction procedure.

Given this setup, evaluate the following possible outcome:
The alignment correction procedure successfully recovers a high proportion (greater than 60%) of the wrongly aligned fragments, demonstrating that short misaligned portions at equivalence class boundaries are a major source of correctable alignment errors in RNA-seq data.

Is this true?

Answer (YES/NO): NO